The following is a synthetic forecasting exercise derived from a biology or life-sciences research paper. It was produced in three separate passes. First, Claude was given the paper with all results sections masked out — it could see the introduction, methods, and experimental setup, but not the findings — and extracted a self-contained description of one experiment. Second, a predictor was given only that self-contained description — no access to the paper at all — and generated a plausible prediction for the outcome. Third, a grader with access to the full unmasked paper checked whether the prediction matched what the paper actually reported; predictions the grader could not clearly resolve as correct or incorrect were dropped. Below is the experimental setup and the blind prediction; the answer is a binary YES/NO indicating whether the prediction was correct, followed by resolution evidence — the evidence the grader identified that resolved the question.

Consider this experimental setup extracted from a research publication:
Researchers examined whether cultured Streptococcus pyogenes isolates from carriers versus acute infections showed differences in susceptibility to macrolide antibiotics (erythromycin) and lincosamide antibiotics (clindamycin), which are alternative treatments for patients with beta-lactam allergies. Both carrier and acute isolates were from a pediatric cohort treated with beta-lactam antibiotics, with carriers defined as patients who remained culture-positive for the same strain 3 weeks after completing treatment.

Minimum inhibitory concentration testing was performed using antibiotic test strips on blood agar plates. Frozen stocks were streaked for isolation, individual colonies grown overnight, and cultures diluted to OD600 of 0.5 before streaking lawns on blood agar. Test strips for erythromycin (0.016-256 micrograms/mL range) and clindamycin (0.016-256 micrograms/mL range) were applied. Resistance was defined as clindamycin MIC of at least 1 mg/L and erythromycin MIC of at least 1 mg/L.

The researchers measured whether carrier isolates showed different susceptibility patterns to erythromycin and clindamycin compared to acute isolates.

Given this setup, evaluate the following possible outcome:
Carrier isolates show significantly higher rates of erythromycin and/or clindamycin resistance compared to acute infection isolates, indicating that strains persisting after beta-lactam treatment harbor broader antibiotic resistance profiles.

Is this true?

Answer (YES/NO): NO